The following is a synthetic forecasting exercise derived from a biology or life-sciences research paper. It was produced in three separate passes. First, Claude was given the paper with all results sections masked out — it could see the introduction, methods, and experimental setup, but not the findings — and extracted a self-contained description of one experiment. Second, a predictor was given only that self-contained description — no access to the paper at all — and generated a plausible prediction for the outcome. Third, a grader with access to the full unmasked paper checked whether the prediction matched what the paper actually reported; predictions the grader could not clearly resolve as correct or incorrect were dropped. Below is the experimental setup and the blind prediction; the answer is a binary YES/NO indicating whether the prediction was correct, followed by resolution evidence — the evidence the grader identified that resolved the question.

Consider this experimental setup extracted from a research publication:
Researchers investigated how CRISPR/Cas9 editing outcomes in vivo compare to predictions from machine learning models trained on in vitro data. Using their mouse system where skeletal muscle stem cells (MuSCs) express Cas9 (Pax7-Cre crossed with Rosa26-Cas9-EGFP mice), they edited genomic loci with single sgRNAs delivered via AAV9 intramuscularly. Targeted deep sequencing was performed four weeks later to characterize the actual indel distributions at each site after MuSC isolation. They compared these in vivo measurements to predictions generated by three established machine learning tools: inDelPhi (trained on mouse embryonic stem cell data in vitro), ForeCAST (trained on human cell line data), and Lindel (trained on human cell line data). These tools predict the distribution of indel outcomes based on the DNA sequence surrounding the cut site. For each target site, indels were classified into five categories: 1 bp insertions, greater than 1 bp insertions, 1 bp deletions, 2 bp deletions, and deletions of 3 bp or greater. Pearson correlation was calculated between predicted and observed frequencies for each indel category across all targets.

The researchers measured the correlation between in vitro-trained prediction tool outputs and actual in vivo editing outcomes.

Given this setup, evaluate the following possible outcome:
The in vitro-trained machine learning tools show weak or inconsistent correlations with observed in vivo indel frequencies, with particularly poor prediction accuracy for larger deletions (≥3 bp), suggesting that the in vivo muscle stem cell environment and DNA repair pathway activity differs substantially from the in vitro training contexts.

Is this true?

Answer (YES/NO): NO